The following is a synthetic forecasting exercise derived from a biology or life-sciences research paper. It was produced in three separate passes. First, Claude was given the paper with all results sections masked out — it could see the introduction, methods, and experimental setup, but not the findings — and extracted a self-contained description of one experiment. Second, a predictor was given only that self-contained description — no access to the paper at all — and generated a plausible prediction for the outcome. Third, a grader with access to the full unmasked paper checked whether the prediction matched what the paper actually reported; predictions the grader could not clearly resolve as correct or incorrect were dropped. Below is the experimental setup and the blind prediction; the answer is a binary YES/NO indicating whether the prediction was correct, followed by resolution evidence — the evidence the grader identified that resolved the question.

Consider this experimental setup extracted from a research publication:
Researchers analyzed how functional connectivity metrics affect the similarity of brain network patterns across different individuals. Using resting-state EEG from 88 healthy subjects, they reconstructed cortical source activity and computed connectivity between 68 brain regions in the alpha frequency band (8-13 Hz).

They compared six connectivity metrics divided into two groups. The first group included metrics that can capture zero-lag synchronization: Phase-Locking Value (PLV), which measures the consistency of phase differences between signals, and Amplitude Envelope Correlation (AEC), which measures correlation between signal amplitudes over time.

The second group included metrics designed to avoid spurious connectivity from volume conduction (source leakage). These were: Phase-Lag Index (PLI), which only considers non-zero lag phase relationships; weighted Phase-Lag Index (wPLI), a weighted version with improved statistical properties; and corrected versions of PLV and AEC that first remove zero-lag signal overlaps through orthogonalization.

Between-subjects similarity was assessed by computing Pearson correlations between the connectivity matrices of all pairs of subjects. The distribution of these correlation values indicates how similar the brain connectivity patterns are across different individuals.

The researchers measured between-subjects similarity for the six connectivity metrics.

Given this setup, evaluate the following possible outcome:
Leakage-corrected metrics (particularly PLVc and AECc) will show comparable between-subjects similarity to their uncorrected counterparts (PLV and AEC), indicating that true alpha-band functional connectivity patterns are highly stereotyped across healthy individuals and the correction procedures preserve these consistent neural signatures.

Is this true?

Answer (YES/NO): NO